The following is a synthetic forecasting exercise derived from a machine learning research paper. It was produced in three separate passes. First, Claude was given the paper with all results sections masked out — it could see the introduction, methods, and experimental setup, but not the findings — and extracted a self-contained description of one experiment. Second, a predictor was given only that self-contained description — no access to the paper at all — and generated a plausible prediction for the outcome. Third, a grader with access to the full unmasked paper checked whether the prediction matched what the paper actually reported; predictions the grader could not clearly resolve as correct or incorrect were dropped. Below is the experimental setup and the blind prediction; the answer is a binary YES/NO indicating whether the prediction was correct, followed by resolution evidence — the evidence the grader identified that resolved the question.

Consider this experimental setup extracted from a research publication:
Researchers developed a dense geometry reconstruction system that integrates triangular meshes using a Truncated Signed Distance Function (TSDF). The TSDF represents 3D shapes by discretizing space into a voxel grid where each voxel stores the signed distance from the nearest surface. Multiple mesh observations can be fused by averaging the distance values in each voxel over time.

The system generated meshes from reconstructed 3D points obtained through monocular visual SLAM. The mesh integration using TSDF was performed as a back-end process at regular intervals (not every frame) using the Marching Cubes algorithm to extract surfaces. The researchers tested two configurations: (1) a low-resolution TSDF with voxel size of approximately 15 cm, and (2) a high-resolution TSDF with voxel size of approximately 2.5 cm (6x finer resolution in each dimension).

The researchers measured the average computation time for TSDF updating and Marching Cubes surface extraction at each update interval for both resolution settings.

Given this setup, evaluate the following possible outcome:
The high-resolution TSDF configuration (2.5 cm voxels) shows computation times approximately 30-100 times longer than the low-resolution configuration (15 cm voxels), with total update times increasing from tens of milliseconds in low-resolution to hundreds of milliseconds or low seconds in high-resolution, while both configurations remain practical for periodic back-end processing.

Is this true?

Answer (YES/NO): NO